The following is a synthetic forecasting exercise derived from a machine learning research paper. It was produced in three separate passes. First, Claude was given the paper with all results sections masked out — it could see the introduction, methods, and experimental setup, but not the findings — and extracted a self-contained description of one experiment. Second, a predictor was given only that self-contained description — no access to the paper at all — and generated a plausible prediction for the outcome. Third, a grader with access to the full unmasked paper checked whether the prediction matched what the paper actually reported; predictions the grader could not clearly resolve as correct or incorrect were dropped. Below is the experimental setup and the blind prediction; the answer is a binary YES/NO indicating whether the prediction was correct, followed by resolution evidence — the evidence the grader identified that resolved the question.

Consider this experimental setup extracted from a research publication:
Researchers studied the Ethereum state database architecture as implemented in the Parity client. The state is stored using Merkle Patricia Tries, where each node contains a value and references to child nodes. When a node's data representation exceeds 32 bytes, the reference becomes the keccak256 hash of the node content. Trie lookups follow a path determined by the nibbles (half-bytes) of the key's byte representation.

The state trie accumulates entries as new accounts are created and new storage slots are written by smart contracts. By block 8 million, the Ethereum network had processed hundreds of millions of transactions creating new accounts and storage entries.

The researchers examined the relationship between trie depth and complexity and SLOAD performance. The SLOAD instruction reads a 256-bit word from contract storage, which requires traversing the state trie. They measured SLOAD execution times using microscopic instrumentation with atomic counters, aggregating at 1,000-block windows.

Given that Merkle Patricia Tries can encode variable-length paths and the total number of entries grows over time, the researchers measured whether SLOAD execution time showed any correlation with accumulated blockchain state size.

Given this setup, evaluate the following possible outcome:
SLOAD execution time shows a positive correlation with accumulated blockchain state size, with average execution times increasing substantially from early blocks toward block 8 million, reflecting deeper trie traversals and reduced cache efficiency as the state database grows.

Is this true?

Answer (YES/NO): YES